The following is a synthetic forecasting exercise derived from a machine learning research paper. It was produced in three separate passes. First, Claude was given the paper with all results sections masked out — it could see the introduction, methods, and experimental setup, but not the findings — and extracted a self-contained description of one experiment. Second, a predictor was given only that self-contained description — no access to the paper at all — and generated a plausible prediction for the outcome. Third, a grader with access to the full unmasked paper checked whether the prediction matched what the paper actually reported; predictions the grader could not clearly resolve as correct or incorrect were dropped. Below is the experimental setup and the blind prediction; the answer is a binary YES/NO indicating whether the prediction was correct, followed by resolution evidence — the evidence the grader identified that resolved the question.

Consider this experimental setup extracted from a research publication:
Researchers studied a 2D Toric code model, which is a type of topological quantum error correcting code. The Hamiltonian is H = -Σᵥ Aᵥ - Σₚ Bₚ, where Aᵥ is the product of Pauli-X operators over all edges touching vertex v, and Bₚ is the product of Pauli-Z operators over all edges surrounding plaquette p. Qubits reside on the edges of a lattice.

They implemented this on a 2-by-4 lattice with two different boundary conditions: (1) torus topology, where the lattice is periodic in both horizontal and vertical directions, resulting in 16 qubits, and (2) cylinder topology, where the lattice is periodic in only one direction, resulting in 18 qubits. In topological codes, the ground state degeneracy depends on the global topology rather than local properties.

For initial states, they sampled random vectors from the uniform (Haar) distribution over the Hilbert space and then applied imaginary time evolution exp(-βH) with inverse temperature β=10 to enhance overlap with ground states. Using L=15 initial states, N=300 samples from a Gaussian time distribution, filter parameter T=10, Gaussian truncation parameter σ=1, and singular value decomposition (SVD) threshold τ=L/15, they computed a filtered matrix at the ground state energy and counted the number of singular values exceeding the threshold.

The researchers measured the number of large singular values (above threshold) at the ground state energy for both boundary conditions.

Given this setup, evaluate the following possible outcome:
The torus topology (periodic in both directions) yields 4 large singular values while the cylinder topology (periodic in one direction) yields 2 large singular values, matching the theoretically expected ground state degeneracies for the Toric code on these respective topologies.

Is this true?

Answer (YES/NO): YES